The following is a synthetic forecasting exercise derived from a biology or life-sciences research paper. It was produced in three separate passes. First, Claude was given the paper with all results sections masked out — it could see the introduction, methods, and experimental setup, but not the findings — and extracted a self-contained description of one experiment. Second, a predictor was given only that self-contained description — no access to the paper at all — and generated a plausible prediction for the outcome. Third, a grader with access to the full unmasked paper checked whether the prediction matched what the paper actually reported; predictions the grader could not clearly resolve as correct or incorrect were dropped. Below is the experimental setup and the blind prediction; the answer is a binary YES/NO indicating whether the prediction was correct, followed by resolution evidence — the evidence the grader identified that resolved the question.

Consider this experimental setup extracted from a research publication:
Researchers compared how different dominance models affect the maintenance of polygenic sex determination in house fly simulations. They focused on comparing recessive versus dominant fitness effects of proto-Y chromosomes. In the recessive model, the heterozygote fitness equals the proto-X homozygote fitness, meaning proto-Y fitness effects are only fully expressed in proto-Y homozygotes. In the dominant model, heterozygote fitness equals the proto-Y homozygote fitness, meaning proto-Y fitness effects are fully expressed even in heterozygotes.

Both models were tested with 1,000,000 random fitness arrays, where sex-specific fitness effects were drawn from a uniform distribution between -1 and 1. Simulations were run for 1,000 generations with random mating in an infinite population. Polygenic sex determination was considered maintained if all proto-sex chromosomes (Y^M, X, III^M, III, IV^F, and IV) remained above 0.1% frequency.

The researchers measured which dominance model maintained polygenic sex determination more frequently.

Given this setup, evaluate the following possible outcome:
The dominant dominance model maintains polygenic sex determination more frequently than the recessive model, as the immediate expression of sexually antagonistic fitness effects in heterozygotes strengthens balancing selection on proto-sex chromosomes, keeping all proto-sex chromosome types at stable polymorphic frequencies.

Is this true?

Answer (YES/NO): NO